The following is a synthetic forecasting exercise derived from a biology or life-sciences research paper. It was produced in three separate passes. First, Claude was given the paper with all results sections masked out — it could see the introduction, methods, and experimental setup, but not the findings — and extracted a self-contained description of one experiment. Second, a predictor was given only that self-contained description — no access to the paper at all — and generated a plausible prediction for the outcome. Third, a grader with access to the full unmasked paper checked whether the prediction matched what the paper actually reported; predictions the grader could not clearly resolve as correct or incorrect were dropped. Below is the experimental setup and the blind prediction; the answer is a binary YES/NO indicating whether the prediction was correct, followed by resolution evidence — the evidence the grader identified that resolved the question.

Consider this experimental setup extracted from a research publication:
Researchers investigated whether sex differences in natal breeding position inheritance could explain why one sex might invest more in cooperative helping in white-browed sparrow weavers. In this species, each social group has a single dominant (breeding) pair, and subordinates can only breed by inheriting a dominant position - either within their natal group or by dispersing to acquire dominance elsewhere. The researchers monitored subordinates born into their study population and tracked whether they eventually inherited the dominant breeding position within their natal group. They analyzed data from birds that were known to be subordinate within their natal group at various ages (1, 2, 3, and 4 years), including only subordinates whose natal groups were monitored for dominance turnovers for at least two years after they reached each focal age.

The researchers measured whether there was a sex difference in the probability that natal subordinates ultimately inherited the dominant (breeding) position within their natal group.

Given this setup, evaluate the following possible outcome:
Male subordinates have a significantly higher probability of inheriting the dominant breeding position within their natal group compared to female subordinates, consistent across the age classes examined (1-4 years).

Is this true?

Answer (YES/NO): NO